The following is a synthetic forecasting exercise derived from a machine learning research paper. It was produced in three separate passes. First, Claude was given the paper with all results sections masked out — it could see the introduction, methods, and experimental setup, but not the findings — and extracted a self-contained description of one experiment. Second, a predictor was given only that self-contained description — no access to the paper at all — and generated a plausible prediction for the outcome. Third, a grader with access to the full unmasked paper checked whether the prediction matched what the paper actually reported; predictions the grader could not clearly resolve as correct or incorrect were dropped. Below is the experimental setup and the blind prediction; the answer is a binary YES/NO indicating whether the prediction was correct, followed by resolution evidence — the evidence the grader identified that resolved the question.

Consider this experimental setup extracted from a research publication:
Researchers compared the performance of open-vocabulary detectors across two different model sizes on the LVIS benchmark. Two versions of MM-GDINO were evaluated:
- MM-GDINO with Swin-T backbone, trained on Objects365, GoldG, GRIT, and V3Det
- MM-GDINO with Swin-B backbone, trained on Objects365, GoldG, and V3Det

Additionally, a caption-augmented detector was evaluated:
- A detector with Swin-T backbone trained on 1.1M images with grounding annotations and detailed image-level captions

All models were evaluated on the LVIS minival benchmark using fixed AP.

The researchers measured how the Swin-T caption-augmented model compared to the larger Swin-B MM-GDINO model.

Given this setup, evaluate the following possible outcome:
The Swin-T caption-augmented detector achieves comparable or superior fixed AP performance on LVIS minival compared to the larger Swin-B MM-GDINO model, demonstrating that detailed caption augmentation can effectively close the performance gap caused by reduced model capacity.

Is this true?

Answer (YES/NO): YES